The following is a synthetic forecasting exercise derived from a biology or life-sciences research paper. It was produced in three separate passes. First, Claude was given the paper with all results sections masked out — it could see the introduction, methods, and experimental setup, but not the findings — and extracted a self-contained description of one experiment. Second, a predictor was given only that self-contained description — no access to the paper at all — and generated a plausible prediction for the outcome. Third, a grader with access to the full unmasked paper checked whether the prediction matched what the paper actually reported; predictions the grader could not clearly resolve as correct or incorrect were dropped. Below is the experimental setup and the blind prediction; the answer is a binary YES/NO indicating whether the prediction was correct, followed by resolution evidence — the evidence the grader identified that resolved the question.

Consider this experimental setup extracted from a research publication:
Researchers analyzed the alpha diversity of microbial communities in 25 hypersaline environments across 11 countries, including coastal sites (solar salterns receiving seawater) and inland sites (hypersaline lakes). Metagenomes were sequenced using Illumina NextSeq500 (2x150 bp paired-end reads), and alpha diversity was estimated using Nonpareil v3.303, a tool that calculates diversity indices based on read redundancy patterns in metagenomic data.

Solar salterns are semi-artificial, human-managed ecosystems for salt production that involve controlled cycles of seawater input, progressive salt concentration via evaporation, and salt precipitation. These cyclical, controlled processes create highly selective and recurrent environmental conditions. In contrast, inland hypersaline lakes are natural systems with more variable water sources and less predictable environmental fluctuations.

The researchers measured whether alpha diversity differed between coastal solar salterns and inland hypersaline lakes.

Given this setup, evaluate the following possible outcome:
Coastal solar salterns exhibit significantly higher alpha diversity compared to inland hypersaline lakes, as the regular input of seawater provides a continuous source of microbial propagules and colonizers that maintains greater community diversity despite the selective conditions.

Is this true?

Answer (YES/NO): NO